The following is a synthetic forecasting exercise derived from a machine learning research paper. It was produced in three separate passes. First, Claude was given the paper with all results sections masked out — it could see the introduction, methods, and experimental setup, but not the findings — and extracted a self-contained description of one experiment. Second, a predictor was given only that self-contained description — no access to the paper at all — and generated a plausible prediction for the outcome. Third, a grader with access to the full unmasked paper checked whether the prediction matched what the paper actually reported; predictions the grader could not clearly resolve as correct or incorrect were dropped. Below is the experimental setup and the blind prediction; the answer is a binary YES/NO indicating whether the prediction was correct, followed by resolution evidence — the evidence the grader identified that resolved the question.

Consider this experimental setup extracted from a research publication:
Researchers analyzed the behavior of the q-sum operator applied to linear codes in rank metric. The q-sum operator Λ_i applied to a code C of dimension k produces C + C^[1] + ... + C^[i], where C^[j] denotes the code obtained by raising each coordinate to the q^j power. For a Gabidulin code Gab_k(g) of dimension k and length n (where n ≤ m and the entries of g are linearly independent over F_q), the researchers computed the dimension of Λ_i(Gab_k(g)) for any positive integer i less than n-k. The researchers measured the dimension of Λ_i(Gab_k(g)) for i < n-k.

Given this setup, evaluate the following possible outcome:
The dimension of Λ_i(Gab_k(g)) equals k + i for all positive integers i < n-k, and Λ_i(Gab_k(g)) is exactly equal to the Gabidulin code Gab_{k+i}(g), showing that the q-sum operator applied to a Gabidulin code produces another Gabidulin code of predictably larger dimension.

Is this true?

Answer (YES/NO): YES